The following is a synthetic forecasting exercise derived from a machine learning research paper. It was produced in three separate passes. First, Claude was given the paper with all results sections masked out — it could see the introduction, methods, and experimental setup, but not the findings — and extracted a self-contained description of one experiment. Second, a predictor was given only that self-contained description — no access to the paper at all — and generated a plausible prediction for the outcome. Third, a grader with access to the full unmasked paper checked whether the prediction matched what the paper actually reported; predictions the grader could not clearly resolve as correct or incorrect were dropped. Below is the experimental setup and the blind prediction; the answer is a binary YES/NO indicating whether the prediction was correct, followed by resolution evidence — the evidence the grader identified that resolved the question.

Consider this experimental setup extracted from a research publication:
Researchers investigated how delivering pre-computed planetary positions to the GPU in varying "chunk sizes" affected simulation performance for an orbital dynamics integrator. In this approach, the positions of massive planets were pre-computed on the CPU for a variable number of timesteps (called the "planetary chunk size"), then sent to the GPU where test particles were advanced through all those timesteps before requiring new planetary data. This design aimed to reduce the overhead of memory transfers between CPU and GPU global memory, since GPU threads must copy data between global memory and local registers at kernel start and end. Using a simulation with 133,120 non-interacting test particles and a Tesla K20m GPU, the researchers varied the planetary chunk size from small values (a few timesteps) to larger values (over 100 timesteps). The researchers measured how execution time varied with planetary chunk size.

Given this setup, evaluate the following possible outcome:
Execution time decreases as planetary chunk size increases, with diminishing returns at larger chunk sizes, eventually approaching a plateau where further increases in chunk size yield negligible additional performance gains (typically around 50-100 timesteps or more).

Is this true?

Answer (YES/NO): NO